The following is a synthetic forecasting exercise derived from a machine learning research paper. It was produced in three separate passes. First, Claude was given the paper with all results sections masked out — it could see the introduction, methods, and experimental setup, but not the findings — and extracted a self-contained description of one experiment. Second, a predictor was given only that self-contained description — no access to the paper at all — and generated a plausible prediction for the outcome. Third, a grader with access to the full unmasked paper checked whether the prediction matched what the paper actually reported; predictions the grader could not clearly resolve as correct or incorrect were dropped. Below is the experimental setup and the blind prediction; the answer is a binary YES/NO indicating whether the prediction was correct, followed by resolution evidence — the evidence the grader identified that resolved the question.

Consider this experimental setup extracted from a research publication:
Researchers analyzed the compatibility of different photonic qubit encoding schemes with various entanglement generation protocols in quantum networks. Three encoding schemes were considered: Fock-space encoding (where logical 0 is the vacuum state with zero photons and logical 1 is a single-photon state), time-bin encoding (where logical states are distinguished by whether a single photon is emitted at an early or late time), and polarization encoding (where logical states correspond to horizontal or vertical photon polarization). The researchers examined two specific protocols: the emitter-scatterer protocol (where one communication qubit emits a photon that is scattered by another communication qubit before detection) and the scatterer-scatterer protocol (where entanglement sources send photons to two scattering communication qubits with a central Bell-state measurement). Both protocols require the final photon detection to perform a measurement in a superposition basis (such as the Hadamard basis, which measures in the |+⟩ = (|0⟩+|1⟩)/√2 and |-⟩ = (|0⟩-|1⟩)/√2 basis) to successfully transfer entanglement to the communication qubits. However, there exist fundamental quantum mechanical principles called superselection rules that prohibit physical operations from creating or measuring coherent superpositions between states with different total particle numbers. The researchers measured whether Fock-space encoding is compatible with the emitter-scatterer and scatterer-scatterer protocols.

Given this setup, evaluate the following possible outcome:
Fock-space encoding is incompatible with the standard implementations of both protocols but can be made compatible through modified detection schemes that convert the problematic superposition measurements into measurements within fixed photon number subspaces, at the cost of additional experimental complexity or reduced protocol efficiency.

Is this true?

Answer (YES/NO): NO